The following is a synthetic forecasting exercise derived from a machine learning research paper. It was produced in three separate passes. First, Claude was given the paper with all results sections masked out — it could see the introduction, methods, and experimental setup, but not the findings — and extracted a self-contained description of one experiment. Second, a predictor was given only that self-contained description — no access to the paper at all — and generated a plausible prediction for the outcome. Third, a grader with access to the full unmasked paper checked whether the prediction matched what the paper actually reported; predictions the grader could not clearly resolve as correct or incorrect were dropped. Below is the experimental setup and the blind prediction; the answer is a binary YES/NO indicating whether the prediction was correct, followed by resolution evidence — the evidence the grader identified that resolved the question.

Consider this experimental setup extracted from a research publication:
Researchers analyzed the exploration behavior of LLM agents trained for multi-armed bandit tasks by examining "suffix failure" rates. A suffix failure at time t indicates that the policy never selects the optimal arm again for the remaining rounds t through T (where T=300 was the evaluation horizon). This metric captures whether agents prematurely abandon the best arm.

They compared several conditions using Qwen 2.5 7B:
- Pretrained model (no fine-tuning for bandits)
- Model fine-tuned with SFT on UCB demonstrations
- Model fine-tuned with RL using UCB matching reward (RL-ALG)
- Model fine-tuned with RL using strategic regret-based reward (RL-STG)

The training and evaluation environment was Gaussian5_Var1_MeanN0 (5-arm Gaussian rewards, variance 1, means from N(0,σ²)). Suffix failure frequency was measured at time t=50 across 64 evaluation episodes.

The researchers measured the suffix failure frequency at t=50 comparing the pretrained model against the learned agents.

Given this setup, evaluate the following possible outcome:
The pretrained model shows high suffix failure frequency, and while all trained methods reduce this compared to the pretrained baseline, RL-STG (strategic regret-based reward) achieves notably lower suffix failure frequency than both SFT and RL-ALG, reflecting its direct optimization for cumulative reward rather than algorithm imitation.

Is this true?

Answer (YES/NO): NO